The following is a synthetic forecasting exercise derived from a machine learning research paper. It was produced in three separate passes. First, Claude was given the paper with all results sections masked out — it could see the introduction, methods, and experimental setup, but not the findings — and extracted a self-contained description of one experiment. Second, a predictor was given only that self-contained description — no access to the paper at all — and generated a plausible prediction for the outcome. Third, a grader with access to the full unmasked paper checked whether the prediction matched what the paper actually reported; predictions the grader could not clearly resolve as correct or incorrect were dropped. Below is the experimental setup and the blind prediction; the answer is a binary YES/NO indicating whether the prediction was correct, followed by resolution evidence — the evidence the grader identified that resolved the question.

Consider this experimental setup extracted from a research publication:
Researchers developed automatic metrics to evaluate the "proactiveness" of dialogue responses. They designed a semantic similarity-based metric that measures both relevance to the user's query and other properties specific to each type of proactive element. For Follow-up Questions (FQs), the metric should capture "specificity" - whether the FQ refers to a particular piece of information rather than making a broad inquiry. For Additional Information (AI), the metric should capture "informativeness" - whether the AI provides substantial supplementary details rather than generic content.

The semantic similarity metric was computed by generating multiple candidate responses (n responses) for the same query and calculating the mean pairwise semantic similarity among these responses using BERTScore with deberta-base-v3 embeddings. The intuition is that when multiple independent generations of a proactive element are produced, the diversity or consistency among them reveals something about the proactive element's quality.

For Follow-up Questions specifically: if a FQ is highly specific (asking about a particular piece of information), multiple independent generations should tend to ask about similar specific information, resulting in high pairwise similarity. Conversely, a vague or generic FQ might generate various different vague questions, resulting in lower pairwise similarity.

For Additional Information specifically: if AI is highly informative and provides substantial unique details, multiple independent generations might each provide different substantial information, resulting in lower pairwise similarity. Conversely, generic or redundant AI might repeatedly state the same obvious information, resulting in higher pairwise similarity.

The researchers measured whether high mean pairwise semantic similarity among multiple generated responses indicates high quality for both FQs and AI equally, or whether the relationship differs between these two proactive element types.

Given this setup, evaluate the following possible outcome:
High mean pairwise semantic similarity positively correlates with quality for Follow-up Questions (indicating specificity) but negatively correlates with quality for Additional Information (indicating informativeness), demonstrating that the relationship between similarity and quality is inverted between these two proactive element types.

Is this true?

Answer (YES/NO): YES